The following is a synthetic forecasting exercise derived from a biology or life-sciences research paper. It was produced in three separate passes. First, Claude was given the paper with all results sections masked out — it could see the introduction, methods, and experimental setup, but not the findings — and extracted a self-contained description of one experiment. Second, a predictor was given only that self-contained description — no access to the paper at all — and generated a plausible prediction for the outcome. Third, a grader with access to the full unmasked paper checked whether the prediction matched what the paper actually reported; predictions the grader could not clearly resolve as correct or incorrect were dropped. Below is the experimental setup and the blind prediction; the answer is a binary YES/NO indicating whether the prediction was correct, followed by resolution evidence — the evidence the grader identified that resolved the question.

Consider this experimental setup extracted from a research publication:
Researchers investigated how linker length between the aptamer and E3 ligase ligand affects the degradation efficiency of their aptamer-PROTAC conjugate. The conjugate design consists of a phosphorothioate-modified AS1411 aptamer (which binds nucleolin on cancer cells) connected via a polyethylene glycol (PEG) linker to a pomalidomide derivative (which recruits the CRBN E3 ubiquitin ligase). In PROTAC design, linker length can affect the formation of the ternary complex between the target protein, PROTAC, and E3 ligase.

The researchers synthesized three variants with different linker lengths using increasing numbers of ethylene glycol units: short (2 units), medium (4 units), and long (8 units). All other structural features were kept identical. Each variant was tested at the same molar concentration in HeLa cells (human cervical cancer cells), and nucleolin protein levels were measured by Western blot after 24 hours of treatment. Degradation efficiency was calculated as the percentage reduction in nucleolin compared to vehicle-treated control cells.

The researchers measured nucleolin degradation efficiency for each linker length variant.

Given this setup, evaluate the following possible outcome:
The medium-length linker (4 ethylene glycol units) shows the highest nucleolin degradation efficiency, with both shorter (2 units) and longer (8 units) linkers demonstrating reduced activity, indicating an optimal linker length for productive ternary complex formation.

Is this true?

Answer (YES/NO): NO